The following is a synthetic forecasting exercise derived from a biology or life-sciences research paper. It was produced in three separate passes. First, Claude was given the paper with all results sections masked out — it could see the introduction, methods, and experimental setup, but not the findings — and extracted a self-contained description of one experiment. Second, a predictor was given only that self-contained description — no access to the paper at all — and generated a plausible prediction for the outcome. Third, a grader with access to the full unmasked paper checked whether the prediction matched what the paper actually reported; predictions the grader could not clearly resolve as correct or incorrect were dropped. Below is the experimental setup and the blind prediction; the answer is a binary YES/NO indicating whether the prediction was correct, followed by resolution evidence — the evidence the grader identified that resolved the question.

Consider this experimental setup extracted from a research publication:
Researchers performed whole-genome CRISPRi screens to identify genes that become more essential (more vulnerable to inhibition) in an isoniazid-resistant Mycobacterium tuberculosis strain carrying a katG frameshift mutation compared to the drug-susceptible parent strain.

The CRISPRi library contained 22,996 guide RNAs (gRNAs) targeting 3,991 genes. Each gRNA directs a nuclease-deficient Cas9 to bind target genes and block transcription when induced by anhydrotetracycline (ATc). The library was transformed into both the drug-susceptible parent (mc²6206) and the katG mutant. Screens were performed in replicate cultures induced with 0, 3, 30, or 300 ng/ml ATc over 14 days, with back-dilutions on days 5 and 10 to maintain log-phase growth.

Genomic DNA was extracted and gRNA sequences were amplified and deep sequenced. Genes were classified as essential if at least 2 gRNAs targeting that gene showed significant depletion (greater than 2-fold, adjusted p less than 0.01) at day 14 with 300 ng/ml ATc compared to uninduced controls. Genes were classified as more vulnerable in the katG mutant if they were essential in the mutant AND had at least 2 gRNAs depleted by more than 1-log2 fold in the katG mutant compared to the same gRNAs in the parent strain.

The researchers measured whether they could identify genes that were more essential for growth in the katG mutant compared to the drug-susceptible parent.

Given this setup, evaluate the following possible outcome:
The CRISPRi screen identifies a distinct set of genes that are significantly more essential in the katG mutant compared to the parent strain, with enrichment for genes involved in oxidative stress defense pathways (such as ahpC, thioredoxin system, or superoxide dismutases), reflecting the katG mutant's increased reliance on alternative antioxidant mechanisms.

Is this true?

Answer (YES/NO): NO